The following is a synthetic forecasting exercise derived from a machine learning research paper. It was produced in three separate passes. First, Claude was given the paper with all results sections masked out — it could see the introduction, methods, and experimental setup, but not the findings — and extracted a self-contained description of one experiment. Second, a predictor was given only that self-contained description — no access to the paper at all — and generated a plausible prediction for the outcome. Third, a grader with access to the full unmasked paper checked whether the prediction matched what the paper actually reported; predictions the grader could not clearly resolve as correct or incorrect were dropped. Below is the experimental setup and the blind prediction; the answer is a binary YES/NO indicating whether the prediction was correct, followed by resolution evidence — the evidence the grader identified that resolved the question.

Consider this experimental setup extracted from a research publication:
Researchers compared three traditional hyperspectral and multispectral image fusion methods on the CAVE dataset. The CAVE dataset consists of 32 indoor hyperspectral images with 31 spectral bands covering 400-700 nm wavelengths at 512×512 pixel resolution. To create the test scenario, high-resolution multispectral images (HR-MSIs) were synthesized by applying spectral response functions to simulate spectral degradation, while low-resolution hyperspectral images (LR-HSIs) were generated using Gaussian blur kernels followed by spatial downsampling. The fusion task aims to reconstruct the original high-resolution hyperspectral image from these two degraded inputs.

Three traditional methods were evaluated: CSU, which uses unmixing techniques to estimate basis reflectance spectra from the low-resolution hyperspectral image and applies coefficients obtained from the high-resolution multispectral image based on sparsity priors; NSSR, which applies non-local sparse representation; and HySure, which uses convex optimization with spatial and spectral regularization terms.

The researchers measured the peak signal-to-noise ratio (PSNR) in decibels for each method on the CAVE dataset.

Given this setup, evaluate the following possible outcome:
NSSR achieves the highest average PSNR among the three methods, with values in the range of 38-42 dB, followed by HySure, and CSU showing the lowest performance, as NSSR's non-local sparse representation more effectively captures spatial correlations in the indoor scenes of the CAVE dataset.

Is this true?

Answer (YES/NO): NO